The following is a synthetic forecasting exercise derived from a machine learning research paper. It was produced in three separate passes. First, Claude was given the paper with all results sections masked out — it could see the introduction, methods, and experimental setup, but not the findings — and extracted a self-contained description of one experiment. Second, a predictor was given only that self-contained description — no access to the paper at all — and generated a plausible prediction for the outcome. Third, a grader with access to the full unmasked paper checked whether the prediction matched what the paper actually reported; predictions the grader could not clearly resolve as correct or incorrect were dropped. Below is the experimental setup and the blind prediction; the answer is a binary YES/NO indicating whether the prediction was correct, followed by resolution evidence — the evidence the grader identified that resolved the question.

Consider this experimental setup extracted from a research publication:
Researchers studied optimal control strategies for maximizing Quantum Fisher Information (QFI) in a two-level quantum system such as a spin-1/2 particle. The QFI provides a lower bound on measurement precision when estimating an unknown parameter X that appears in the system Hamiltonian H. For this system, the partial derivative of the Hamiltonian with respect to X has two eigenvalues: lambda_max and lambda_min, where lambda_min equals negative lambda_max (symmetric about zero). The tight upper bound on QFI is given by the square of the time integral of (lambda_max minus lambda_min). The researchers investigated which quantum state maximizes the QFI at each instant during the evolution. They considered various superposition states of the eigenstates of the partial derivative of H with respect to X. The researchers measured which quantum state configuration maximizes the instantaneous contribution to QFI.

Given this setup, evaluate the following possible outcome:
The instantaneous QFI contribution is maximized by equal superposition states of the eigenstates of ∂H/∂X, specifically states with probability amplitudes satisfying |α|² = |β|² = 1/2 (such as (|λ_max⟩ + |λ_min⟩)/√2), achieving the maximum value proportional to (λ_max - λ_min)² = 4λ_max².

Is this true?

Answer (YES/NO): YES